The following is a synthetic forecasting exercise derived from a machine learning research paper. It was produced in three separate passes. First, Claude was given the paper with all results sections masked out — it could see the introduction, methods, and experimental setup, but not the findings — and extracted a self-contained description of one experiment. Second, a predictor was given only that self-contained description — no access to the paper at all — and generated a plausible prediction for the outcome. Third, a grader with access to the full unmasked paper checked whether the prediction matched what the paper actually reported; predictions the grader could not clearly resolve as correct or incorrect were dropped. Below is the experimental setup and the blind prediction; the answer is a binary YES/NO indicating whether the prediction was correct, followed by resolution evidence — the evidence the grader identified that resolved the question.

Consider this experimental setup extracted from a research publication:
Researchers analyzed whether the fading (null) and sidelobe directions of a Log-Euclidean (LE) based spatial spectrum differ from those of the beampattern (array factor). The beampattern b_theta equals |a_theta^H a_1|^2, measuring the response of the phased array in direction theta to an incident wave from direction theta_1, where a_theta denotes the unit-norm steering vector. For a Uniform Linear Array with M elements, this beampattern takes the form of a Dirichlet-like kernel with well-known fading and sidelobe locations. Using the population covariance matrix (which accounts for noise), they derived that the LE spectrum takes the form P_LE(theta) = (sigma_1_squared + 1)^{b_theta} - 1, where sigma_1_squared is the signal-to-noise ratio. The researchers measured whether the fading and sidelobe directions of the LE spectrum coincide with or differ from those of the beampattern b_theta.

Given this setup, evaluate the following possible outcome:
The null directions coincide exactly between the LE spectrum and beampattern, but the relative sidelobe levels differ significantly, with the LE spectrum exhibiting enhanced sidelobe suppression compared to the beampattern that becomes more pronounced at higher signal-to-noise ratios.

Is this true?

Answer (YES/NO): NO